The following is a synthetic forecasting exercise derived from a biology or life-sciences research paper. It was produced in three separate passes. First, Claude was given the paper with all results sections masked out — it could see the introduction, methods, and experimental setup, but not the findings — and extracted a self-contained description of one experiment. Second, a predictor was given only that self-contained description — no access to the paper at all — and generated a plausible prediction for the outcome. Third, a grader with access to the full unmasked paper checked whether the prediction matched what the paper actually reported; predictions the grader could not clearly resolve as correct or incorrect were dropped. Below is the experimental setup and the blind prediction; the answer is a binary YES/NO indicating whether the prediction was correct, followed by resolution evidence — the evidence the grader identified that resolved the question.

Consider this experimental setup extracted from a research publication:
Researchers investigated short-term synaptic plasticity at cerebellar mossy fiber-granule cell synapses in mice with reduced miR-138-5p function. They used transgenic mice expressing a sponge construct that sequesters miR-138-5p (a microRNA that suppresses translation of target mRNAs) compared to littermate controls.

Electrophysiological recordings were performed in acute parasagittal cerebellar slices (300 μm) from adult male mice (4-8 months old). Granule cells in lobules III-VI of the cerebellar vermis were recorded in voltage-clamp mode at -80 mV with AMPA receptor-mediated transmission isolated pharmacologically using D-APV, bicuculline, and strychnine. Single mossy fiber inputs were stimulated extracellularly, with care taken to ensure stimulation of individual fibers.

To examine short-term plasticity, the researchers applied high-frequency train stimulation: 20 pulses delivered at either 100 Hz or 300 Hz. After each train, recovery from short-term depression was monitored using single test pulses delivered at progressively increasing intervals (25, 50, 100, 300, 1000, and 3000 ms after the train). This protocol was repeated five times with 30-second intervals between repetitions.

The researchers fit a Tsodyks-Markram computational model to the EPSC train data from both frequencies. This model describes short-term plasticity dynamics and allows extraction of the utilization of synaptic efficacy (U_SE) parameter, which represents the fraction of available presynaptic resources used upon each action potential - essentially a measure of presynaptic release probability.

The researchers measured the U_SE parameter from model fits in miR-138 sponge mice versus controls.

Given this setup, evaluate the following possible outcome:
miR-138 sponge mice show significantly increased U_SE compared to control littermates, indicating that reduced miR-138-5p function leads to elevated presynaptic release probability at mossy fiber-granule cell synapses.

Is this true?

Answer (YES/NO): YES